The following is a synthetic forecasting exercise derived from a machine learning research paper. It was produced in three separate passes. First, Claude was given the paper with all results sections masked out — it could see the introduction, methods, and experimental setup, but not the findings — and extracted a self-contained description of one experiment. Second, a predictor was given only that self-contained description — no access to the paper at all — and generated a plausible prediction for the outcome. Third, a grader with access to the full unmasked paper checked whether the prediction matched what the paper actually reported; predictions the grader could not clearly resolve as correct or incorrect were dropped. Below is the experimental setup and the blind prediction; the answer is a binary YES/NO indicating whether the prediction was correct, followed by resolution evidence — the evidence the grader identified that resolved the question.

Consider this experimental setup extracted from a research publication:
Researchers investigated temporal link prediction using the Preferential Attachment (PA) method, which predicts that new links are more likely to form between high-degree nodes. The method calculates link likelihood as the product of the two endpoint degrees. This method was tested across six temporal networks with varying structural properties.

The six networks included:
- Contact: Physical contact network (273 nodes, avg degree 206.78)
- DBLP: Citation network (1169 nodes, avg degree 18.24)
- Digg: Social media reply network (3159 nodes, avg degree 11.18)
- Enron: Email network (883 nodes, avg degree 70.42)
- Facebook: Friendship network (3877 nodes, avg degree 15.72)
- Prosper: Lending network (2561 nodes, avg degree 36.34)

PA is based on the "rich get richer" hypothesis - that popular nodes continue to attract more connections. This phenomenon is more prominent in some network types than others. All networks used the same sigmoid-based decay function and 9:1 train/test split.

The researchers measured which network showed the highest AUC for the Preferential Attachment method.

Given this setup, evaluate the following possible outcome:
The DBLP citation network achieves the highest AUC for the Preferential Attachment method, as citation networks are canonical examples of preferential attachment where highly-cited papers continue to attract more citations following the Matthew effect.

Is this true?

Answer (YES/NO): NO